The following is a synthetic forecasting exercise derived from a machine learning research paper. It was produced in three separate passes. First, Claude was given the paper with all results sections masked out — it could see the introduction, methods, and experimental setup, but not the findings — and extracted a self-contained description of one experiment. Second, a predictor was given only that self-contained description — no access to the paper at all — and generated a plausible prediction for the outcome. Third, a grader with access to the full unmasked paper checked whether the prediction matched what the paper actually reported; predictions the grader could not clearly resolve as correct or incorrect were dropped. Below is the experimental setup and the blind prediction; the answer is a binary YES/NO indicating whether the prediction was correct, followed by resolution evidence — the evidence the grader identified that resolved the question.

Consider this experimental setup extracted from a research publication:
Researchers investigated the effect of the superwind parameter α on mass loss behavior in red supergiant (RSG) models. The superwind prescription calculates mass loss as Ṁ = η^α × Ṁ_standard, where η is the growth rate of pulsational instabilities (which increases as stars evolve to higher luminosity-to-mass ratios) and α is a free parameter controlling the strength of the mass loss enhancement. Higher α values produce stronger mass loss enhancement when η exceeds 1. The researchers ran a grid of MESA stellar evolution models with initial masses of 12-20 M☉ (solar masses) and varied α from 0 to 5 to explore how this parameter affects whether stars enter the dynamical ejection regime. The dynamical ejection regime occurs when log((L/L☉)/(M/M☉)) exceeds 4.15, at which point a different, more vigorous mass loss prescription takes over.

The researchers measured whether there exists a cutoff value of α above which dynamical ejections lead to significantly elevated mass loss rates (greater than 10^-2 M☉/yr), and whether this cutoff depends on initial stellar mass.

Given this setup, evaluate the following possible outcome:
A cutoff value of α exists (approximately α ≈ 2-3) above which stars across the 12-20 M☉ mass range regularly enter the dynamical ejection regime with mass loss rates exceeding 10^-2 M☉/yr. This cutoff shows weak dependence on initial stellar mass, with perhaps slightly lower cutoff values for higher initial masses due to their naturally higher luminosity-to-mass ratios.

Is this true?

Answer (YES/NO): NO